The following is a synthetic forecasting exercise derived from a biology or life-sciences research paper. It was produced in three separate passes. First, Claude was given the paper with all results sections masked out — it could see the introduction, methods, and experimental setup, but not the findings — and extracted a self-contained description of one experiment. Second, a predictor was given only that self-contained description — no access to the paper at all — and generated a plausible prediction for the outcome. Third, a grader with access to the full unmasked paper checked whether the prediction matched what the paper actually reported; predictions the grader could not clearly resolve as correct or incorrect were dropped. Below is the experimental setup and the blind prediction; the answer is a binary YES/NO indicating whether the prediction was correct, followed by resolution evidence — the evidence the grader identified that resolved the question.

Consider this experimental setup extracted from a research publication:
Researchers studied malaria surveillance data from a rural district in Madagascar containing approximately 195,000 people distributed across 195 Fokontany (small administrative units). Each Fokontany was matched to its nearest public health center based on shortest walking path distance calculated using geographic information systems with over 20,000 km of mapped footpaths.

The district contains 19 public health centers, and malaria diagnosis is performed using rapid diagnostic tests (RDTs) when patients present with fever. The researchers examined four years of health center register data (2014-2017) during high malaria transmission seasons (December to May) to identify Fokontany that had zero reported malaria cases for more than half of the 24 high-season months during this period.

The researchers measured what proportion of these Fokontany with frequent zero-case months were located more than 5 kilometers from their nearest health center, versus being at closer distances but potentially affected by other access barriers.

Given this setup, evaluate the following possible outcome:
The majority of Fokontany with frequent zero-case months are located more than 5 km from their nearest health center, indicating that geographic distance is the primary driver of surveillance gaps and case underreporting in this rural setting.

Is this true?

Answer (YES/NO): YES